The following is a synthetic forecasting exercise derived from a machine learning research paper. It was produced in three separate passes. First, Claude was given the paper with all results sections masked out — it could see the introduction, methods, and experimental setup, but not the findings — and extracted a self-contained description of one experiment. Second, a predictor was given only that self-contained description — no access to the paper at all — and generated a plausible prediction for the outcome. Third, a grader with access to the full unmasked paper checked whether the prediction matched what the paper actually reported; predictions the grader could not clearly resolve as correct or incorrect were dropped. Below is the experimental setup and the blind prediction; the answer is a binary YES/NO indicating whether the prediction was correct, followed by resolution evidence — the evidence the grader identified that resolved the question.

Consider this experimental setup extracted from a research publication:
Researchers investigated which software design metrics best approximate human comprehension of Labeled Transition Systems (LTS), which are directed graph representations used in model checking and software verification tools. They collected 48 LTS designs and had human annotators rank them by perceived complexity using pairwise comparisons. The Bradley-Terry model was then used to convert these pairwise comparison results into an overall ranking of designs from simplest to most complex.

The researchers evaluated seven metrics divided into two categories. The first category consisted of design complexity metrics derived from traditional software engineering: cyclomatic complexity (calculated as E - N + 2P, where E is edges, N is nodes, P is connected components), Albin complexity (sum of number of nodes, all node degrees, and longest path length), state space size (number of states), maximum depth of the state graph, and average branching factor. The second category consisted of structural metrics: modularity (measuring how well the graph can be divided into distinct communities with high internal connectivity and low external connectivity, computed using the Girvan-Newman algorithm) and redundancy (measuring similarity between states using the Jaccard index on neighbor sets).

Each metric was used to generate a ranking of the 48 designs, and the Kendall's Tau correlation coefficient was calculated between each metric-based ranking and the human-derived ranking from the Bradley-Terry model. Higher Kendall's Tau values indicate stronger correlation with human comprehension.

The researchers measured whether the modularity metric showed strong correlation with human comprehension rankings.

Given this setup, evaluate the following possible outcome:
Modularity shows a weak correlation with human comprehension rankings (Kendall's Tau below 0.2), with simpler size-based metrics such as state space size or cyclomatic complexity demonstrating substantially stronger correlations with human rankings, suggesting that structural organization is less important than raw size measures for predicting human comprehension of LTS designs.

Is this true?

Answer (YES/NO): NO